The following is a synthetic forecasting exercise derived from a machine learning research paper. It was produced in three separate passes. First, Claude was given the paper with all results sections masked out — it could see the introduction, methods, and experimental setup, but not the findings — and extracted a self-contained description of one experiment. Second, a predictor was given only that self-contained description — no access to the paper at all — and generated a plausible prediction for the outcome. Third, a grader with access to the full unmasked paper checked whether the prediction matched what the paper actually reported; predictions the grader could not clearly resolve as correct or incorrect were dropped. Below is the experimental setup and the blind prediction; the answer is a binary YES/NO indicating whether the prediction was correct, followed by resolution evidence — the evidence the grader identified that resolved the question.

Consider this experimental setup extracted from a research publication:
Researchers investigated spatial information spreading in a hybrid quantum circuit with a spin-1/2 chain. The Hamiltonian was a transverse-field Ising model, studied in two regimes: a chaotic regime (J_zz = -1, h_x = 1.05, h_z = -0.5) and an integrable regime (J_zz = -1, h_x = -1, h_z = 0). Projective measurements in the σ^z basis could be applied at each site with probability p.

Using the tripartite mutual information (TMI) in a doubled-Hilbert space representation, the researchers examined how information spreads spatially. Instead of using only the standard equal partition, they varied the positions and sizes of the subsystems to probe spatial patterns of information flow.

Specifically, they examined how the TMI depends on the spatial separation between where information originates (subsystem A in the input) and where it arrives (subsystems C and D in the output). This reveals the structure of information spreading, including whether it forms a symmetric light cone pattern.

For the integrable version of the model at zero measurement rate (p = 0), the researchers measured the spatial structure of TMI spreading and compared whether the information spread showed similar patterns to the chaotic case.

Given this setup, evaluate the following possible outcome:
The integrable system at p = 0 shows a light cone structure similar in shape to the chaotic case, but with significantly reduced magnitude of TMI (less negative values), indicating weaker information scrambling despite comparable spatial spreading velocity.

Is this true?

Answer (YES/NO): NO